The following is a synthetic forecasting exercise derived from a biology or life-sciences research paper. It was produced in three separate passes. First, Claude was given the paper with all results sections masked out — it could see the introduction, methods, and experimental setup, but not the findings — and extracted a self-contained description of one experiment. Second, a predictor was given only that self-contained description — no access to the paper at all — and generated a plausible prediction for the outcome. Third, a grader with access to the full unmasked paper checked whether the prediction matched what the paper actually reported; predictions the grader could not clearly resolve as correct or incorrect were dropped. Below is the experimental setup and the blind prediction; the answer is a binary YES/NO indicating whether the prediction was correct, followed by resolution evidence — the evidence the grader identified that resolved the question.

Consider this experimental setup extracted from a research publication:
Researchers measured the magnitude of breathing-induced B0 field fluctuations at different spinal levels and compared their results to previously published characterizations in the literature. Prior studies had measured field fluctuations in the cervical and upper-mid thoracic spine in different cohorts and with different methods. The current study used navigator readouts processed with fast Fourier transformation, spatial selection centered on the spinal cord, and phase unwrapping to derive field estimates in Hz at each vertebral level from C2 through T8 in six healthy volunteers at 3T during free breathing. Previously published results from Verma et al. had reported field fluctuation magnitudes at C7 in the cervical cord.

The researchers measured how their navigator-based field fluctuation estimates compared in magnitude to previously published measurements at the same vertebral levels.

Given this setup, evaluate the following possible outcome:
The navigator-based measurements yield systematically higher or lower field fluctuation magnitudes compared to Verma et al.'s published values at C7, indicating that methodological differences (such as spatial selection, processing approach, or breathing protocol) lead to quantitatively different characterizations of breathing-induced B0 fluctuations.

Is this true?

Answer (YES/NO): YES